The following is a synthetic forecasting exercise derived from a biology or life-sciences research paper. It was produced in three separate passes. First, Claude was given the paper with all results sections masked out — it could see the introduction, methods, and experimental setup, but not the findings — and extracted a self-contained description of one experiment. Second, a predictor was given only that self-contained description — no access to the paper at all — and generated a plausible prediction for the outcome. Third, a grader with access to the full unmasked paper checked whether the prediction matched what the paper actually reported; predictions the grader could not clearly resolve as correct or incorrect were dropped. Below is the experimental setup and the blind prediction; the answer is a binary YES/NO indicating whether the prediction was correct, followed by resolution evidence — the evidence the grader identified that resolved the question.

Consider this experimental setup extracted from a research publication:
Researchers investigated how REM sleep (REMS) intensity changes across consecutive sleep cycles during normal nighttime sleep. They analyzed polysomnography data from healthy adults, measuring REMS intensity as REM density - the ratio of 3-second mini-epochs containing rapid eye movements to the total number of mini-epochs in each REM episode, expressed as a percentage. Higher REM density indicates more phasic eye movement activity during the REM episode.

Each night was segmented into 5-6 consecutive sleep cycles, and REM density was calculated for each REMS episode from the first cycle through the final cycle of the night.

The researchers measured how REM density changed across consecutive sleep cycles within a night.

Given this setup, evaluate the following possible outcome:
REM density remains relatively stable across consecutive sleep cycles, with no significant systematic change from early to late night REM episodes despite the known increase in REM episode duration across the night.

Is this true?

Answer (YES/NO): NO